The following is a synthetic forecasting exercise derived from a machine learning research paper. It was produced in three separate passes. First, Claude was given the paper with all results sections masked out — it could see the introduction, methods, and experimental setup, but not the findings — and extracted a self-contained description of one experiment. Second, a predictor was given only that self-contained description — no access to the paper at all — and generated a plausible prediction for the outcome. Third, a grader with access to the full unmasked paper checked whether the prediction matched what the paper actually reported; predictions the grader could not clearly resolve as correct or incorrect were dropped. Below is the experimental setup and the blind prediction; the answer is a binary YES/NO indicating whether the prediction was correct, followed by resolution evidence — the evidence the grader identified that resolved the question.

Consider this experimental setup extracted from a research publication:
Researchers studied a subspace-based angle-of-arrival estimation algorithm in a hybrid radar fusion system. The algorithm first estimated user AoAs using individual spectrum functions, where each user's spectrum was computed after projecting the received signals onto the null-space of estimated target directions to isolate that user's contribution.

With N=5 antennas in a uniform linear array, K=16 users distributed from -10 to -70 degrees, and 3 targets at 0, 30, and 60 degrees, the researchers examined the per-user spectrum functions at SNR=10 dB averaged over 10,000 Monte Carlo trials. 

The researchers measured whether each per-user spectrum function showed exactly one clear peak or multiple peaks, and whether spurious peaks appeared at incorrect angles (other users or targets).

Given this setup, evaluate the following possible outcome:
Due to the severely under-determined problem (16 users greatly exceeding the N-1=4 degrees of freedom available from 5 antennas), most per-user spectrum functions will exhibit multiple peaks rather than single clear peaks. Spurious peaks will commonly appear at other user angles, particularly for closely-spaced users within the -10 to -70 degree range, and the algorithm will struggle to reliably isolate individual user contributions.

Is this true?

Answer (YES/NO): NO